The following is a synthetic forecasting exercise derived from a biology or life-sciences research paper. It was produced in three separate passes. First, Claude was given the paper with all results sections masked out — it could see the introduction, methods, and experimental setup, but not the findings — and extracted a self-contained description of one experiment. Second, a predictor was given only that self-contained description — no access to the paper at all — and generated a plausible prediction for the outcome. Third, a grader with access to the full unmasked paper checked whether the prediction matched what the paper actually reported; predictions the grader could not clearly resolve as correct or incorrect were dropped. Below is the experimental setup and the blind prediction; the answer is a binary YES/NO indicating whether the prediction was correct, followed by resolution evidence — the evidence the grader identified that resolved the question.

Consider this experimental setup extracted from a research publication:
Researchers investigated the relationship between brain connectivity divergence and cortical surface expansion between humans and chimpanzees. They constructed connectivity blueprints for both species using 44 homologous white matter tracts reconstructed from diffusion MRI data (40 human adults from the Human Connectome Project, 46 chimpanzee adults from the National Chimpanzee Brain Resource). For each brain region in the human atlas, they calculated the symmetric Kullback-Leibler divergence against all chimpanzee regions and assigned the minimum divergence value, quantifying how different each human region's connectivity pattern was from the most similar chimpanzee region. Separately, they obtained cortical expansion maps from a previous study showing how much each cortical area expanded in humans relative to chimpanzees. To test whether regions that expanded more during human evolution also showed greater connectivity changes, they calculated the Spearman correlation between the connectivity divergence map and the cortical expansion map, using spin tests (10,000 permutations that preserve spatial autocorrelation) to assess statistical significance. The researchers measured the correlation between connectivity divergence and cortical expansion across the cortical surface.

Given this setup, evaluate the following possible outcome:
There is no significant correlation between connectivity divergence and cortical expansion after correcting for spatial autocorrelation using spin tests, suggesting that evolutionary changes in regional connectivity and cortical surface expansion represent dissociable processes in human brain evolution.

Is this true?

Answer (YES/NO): YES